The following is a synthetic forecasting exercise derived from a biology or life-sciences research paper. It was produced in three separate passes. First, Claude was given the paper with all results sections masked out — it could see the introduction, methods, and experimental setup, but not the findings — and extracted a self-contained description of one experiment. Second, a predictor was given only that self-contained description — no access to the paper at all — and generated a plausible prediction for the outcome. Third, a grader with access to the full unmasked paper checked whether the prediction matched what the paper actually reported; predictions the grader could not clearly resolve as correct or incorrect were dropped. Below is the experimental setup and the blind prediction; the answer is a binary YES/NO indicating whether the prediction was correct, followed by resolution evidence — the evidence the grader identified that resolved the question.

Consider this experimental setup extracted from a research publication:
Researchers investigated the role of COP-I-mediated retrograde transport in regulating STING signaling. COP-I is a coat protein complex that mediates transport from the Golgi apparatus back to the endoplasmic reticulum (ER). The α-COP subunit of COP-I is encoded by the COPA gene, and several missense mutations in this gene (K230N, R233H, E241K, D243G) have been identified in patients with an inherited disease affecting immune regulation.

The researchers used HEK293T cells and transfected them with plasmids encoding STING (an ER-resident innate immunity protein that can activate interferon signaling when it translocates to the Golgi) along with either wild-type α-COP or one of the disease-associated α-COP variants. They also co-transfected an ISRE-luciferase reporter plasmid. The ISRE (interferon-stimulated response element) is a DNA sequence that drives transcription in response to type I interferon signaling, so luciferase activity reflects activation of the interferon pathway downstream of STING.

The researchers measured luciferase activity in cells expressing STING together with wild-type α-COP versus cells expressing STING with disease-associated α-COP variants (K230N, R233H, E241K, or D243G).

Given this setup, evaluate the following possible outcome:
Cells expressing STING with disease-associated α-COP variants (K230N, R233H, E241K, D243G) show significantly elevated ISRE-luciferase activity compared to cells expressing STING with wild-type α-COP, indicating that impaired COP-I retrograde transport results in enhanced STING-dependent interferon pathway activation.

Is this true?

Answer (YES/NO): YES